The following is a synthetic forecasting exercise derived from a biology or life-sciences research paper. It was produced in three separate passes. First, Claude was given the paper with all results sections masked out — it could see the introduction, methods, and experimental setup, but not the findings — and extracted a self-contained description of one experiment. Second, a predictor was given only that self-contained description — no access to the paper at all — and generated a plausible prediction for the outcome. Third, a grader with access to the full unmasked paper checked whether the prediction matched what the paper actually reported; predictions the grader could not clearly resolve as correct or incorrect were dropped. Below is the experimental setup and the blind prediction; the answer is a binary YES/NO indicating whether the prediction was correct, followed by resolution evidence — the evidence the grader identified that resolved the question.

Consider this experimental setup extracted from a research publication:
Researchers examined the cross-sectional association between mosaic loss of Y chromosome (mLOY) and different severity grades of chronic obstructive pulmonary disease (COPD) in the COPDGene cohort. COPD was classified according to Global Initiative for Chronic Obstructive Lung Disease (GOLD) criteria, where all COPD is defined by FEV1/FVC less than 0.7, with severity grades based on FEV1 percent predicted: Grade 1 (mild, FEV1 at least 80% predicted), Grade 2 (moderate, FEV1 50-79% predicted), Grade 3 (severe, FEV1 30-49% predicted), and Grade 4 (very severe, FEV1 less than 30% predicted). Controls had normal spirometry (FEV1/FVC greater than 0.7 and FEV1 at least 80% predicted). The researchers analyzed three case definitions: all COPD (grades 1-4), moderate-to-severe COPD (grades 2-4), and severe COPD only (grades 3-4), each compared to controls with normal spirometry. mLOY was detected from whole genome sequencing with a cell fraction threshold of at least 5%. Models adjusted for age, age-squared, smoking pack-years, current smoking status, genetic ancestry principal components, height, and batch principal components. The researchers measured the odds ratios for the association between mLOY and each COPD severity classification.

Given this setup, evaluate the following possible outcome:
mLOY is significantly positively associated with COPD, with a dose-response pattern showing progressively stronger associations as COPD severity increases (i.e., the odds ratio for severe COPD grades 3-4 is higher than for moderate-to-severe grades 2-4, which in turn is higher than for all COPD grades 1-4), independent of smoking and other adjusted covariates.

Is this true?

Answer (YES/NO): NO